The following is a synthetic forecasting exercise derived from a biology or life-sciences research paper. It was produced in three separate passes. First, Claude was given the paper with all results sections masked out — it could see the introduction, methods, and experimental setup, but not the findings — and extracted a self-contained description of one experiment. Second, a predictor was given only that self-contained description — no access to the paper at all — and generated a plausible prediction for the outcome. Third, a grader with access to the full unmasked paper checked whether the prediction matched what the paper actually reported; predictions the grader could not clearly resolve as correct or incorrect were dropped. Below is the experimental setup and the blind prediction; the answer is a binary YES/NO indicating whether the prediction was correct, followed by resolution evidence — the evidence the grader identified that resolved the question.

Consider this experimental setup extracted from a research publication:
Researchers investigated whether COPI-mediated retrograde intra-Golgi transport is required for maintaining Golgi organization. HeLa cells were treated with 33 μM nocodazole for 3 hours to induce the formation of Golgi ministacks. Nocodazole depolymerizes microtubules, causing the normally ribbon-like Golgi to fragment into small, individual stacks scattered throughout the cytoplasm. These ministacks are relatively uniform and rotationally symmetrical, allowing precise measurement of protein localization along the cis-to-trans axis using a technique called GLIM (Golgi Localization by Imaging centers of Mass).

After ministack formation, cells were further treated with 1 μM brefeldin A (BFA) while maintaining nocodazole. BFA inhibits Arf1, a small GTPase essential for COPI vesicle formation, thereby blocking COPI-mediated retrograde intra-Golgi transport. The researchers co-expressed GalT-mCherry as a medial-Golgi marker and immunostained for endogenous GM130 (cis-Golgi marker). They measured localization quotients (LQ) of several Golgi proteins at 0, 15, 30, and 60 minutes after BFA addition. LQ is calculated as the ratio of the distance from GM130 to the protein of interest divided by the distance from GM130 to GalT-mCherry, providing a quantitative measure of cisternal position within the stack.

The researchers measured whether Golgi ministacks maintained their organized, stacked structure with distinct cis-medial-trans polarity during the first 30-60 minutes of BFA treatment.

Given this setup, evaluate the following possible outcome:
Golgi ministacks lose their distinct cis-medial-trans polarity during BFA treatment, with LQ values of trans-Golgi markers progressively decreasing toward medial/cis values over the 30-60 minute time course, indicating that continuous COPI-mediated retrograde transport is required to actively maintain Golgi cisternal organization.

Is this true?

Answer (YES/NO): NO